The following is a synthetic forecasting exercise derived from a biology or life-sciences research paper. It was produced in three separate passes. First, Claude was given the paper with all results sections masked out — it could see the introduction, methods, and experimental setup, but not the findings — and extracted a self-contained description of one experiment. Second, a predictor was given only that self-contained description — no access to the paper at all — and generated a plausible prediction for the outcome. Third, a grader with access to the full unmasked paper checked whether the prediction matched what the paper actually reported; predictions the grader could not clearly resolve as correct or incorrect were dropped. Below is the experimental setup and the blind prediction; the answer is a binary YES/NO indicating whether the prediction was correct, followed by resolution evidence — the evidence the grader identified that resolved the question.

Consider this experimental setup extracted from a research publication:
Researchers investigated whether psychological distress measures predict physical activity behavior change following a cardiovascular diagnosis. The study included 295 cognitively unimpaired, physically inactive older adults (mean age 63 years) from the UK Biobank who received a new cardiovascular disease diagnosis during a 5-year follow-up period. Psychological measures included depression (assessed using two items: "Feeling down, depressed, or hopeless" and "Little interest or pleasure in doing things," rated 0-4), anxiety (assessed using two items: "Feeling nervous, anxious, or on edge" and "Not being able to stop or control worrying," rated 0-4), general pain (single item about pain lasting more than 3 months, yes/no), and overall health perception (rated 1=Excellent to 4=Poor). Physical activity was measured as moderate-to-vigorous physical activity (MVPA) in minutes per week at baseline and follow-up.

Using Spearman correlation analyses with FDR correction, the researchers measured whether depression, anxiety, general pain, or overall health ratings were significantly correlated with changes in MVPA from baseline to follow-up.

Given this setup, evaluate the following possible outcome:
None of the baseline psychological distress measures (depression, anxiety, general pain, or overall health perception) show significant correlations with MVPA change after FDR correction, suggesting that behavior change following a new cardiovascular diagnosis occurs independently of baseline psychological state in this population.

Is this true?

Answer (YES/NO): YES